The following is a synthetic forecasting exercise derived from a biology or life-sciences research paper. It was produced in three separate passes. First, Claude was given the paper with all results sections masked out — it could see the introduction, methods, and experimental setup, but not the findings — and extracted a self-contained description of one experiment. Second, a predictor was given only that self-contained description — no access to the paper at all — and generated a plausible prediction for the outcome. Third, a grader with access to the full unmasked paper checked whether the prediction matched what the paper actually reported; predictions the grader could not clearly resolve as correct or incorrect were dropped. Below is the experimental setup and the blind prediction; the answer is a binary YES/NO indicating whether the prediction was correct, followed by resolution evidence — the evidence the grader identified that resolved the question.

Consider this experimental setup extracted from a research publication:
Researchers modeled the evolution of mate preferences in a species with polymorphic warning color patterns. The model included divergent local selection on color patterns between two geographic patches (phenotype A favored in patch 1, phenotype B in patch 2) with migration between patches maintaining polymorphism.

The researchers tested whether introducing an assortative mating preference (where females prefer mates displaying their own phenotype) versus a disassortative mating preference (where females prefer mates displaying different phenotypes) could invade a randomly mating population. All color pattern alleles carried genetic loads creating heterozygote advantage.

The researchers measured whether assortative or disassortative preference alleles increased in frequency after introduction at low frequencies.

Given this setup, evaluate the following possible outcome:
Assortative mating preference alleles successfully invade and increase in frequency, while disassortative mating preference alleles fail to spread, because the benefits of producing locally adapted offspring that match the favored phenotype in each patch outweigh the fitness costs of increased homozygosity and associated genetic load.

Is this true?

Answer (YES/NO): NO